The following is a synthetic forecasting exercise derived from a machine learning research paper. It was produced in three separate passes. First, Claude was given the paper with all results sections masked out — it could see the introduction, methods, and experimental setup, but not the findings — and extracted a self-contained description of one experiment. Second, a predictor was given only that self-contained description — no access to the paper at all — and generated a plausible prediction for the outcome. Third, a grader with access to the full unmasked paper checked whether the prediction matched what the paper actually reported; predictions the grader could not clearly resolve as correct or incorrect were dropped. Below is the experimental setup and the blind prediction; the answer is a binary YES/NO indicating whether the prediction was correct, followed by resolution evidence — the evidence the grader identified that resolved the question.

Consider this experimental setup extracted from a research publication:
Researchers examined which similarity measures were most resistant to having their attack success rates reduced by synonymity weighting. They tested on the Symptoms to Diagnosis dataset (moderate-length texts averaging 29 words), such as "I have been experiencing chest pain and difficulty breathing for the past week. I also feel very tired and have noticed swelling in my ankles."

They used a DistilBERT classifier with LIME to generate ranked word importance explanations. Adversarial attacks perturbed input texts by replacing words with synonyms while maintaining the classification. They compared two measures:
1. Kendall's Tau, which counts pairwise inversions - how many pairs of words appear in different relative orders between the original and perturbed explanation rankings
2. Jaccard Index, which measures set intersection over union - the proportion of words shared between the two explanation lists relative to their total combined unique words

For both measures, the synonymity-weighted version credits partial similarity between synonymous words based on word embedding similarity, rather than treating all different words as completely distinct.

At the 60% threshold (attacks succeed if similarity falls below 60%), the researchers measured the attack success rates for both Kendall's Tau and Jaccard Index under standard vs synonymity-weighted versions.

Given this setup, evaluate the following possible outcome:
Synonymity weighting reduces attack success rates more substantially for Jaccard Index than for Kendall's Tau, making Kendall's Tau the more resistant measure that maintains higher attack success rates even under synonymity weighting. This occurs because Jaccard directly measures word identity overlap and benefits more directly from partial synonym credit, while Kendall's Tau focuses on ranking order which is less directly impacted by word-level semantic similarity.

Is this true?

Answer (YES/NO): YES